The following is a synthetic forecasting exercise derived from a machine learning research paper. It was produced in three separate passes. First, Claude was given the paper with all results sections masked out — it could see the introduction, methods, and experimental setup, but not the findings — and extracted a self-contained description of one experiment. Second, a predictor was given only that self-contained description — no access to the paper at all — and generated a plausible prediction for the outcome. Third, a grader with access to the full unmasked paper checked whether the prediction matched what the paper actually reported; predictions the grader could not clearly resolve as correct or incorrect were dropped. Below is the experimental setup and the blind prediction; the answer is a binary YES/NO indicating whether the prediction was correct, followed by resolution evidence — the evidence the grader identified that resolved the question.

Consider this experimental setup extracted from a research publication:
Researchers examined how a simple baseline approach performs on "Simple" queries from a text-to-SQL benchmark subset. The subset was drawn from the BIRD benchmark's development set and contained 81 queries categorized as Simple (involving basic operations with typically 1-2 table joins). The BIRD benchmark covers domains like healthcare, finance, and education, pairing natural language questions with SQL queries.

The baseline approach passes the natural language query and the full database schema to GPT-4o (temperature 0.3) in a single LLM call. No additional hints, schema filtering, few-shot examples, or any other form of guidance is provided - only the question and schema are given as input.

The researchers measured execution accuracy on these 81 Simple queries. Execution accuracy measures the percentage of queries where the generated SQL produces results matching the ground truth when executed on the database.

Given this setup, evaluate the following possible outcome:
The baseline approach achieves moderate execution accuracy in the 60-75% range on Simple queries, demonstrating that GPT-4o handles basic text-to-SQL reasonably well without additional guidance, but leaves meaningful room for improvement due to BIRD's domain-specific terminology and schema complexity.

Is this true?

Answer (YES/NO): YES